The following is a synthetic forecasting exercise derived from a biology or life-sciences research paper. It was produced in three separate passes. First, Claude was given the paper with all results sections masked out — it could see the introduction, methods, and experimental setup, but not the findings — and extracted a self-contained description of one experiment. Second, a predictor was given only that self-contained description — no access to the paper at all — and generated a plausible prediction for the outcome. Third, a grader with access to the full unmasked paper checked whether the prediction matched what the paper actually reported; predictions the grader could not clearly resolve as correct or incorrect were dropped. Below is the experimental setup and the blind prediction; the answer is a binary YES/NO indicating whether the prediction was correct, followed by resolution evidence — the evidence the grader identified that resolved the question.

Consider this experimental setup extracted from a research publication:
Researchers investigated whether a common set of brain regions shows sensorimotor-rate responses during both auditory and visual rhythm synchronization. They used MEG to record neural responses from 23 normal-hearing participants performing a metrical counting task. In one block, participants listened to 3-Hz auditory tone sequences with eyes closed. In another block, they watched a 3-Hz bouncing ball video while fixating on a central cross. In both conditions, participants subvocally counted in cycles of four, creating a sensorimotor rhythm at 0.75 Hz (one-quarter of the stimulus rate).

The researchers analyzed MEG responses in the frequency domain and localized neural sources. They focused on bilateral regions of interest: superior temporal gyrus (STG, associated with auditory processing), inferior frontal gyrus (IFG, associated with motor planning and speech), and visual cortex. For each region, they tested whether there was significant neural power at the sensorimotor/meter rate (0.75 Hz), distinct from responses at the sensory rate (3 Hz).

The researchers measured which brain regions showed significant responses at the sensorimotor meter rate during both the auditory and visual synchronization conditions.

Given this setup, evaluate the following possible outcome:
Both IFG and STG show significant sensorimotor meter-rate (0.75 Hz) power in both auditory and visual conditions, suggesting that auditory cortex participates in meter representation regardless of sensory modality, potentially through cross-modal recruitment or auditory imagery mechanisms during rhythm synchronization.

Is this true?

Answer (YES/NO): YES